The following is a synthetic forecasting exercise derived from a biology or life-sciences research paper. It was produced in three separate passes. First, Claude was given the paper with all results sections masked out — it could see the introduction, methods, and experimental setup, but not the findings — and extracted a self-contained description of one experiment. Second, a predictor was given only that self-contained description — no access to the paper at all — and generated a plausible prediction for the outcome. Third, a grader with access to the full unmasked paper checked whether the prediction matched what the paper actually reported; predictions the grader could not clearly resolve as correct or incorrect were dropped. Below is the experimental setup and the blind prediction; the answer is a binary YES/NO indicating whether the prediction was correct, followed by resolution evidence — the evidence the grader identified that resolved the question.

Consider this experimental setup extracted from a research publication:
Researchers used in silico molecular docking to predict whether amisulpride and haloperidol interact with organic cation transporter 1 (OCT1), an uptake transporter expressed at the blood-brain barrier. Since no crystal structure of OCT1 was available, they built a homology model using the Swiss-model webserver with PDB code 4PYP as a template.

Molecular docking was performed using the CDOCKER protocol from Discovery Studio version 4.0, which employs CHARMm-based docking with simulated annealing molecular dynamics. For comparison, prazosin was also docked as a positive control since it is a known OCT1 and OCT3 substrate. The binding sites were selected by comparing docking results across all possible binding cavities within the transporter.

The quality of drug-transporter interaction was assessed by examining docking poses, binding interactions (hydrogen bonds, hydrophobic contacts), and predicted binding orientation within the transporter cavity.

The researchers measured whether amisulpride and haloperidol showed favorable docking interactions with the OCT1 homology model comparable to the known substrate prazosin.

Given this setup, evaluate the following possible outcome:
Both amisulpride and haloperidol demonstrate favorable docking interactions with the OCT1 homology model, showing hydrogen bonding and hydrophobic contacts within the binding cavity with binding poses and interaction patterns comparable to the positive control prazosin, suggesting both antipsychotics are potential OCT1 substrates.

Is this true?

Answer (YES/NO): NO